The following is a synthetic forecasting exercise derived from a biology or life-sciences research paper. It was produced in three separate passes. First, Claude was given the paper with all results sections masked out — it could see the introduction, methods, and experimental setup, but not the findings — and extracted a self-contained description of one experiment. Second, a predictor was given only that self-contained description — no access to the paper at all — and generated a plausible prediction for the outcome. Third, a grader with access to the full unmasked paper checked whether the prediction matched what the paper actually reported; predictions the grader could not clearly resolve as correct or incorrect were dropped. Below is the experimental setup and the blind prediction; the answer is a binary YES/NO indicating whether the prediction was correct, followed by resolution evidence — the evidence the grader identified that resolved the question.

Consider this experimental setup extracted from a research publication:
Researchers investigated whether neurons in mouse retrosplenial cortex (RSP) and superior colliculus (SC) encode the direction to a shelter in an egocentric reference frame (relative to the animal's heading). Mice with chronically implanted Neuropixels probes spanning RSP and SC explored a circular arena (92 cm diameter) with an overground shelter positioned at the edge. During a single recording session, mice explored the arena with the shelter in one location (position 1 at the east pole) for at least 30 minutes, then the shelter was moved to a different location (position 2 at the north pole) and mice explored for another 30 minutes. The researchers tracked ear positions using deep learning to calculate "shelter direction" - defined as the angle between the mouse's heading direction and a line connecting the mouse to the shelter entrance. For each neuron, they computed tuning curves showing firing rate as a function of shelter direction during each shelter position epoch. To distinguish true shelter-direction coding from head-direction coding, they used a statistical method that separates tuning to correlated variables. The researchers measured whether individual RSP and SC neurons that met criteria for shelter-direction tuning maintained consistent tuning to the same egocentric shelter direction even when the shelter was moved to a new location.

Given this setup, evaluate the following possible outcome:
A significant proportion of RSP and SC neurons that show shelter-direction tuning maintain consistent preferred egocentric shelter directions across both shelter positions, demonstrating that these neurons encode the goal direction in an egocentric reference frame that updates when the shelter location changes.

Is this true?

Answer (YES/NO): YES